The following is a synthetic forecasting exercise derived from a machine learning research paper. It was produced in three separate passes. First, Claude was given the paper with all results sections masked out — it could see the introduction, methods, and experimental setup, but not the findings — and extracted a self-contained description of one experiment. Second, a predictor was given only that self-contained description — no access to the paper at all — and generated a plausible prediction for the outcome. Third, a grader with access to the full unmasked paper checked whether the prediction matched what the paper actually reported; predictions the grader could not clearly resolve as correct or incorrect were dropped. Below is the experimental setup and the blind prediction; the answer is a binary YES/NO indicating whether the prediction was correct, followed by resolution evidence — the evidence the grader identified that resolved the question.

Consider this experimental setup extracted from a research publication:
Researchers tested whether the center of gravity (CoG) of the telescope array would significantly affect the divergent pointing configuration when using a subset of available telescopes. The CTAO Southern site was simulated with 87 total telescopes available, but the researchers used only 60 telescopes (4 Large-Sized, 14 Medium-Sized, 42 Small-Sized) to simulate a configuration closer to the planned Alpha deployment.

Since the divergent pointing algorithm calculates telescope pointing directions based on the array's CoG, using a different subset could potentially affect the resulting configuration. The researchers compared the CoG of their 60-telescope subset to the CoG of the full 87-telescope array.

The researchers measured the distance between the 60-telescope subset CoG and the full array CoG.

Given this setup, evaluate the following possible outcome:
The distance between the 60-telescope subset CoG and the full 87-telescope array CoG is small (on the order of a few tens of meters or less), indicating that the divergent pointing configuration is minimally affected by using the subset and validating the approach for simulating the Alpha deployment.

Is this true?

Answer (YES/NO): YES